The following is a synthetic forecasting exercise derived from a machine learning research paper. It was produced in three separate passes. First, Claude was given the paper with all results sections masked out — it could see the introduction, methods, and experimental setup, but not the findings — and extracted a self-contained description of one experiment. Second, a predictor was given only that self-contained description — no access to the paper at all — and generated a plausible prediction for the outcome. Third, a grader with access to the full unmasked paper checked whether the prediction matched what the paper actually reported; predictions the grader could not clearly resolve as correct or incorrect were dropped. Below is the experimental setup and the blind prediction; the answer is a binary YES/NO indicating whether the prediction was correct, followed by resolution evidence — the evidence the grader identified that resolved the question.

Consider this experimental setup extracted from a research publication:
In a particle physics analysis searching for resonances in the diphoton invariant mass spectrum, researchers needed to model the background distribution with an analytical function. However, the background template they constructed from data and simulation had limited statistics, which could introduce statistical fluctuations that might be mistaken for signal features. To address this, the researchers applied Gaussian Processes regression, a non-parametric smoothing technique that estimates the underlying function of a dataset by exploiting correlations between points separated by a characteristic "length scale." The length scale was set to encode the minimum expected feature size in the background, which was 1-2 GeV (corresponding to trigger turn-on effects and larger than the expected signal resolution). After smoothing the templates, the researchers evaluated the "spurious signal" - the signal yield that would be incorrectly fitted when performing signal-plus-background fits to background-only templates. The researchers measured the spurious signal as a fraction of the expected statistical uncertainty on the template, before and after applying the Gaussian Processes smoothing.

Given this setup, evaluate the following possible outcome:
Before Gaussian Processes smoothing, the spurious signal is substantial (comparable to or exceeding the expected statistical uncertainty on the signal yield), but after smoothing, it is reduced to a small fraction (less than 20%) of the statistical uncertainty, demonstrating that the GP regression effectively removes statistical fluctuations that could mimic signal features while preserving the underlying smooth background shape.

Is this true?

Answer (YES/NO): NO